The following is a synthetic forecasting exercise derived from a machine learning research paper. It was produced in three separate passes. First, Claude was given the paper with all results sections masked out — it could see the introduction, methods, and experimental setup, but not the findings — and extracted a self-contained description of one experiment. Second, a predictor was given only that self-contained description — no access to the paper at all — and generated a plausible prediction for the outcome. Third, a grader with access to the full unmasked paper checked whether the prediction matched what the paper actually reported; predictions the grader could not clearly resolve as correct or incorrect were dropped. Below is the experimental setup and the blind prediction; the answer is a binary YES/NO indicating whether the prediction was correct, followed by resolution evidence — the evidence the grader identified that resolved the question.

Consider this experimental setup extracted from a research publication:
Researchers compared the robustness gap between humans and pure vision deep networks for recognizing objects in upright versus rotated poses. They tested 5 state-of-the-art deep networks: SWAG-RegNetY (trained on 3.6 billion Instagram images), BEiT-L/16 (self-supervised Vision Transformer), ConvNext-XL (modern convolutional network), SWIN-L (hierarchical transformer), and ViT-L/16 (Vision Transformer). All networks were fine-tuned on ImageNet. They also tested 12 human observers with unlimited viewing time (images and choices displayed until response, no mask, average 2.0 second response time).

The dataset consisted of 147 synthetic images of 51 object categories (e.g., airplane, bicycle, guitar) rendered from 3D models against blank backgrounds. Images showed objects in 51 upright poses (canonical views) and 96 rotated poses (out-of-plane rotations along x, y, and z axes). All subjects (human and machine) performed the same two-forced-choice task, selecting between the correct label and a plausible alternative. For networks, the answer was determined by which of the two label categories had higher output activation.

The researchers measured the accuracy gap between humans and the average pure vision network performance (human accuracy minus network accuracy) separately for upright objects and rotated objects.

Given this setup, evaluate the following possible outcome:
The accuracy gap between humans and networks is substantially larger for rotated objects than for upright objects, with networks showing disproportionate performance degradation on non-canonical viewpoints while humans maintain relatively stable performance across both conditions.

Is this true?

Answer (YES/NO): YES